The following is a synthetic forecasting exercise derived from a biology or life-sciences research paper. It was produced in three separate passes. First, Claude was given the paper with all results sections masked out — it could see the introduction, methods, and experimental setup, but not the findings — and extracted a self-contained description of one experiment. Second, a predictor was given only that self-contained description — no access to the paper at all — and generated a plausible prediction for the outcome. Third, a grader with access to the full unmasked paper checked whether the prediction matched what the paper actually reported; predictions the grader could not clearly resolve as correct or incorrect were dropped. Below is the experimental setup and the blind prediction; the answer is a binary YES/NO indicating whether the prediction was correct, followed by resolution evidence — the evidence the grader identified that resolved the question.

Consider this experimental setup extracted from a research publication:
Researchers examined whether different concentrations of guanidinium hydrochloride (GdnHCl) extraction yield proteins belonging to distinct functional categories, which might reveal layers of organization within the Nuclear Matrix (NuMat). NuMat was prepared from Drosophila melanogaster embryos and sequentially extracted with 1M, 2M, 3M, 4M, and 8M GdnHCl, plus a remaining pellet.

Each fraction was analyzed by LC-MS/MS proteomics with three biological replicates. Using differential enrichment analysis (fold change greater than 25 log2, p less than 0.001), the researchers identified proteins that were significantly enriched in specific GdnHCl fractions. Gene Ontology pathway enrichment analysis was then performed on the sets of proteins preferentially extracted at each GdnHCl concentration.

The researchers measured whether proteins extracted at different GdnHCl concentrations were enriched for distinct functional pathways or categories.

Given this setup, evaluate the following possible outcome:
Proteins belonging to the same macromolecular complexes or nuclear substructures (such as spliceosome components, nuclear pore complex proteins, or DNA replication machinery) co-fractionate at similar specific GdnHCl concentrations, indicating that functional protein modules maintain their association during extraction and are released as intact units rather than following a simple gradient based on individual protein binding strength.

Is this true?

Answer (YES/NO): NO